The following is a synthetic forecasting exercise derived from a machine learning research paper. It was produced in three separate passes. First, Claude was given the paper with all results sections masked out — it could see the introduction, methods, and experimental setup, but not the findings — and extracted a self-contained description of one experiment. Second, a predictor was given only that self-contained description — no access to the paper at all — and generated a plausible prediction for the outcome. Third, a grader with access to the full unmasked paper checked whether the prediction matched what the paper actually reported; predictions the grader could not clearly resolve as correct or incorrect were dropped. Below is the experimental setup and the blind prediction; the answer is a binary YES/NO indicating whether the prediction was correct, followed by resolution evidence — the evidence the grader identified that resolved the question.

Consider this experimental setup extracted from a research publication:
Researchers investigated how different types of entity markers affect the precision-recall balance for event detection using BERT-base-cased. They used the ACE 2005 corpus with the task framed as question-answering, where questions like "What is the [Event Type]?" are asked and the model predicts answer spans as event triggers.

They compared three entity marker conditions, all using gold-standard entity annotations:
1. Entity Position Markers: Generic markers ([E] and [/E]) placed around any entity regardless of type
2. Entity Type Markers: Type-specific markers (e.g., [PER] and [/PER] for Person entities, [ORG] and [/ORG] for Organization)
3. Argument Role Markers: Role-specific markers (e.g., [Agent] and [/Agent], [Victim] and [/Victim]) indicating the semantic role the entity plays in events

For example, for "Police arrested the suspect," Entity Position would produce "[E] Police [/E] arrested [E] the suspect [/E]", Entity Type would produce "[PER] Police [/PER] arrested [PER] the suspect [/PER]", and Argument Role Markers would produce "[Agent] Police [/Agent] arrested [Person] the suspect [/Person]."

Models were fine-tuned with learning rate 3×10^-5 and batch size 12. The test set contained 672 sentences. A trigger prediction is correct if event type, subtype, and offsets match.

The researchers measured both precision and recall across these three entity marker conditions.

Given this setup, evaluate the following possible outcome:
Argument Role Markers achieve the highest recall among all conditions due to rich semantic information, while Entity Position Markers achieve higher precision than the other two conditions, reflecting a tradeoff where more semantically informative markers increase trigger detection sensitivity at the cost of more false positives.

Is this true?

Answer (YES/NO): NO